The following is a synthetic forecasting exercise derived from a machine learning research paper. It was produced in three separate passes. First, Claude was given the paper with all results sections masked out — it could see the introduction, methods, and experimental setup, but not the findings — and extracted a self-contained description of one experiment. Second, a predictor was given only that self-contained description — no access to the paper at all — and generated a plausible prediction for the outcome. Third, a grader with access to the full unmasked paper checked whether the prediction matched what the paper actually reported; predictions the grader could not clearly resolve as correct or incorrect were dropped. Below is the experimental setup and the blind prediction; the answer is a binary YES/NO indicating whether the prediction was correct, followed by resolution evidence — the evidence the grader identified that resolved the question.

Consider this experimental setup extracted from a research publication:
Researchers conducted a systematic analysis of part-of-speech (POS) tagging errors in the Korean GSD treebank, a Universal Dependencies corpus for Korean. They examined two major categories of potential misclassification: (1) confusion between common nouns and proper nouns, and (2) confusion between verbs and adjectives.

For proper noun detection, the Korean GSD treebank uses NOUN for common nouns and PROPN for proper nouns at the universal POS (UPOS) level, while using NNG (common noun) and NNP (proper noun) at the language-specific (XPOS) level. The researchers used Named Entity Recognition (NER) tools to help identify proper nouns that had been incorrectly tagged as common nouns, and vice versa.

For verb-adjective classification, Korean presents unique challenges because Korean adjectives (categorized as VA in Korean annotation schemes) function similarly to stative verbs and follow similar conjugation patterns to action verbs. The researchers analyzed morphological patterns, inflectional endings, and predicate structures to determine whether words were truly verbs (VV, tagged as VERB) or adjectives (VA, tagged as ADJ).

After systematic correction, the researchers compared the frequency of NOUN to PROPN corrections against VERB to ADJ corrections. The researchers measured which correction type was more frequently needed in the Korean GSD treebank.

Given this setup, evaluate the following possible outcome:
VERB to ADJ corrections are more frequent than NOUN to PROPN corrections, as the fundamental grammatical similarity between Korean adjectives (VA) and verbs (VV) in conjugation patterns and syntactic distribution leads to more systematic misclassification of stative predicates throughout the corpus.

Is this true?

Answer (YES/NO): NO